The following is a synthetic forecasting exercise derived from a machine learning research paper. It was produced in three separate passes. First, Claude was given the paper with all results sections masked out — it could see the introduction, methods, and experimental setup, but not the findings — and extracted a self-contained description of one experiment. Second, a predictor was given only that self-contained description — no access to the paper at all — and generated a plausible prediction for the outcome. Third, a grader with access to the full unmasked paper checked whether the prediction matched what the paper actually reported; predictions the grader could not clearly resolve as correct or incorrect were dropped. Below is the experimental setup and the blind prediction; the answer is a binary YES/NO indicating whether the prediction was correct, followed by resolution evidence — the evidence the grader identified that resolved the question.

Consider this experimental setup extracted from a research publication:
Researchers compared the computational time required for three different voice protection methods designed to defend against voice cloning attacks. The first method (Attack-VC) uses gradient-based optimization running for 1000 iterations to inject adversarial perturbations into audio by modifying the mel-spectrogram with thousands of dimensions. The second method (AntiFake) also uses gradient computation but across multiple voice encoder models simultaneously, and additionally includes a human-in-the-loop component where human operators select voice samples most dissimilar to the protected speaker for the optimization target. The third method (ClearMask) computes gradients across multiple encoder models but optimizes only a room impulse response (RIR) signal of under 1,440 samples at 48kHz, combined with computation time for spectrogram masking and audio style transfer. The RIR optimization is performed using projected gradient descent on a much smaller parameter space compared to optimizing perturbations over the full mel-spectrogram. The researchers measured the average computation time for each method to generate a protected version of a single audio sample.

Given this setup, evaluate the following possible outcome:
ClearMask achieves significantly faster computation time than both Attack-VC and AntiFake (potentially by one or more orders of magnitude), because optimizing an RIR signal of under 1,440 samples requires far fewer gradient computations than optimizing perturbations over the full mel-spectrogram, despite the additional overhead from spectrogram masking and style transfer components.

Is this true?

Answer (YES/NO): NO